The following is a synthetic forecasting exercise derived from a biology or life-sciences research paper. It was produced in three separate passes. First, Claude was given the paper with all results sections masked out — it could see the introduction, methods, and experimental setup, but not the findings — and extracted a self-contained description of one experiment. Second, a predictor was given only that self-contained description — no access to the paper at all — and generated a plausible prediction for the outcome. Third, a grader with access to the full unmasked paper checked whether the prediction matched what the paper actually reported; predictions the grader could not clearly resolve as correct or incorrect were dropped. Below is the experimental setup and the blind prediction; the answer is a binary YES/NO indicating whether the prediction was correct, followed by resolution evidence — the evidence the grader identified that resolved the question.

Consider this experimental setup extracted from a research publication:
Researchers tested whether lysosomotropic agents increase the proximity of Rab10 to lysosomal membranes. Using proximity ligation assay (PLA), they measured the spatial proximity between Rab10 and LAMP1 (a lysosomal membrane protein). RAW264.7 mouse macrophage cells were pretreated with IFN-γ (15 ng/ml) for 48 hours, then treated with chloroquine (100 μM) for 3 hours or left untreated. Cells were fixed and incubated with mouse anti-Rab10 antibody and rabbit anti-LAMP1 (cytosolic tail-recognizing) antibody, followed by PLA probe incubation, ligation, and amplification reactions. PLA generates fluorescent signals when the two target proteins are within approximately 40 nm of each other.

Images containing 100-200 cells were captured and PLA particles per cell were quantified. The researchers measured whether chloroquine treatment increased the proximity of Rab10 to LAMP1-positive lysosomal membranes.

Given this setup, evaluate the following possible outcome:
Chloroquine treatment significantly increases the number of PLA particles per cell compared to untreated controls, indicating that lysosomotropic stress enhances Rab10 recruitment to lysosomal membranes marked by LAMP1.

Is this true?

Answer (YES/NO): NO